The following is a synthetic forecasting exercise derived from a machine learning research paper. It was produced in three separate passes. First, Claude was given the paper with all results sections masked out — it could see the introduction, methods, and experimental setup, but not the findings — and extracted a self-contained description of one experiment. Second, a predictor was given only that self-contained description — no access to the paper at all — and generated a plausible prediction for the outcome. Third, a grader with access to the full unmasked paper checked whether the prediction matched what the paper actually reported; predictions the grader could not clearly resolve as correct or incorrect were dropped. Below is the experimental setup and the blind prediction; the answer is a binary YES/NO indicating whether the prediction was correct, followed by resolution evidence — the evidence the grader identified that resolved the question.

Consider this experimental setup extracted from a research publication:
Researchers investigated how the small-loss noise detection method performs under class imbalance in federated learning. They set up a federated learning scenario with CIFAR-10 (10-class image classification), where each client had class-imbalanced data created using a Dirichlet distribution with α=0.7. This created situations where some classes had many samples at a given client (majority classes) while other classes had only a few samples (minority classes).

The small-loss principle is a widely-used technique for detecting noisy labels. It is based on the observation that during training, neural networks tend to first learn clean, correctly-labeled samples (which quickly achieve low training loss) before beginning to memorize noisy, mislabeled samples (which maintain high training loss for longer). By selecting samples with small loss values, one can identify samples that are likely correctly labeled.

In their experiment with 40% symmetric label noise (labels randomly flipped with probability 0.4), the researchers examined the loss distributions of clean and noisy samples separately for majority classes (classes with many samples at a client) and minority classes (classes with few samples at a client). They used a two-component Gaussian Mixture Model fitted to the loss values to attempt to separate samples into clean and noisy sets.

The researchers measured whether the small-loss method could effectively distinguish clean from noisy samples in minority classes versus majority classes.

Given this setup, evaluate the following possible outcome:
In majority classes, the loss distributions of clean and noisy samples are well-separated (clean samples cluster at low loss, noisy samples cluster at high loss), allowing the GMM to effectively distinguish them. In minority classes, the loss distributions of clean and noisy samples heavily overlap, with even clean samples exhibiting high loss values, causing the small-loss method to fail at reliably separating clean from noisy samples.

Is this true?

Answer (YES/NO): YES